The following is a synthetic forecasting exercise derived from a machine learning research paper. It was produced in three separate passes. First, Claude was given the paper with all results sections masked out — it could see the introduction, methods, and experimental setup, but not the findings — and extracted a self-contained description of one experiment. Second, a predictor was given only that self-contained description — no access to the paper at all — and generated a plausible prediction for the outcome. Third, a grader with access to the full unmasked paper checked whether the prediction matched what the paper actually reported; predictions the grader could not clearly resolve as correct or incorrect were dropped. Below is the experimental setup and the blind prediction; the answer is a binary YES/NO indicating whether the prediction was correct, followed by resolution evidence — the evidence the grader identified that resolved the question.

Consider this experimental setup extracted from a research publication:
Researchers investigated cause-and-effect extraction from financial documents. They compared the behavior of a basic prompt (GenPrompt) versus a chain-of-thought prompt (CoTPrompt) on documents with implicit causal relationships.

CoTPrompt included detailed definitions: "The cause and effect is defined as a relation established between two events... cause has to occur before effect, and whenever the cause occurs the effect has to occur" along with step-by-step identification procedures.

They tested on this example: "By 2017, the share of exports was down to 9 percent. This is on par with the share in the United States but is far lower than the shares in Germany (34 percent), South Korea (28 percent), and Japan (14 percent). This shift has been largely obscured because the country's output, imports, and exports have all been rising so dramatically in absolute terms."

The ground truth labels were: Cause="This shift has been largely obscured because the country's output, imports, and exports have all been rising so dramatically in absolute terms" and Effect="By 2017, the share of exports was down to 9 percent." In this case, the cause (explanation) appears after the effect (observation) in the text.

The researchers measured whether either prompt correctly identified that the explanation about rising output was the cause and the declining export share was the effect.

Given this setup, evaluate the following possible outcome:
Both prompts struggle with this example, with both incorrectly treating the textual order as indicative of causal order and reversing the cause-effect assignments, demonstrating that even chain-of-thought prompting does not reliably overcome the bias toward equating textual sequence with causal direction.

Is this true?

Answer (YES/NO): YES